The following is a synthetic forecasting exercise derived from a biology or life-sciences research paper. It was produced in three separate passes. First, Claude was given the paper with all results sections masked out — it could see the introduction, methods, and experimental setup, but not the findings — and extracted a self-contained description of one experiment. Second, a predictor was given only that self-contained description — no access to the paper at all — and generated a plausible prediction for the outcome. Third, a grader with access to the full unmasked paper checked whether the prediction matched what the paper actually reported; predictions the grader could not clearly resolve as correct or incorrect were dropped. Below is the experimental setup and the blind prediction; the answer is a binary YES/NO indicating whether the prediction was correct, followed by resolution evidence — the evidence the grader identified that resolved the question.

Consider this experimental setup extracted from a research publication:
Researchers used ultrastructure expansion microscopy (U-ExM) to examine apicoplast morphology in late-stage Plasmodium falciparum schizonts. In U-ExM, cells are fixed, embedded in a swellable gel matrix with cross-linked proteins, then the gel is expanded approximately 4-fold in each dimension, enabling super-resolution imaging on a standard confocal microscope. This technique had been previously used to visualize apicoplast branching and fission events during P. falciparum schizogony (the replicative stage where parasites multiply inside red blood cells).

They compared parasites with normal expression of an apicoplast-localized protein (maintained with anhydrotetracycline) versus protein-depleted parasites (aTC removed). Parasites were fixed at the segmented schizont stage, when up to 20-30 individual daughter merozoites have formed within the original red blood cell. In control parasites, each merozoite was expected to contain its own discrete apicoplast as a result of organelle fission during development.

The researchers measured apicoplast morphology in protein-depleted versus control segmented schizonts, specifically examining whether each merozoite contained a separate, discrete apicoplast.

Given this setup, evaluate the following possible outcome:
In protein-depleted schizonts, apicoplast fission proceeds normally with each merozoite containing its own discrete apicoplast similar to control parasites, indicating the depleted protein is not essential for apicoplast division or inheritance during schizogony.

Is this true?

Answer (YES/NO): NO